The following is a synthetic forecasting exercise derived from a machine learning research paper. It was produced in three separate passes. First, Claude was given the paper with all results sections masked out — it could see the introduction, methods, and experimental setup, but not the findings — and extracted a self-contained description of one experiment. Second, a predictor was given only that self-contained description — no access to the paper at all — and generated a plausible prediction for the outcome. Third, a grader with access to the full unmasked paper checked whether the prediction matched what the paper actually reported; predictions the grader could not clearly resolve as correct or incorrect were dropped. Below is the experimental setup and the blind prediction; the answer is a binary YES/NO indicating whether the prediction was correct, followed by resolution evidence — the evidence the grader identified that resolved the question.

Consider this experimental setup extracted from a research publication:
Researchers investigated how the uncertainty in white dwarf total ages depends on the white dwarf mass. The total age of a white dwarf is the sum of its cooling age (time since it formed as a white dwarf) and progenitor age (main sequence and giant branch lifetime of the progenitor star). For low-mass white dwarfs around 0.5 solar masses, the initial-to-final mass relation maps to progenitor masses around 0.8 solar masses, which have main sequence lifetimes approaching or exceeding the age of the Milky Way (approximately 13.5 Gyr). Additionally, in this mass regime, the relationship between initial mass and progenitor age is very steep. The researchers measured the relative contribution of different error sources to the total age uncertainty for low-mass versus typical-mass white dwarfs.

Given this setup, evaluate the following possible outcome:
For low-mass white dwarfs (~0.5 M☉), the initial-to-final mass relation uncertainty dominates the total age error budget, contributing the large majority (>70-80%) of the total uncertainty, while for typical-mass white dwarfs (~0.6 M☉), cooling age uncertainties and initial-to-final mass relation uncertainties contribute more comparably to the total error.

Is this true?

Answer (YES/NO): NO